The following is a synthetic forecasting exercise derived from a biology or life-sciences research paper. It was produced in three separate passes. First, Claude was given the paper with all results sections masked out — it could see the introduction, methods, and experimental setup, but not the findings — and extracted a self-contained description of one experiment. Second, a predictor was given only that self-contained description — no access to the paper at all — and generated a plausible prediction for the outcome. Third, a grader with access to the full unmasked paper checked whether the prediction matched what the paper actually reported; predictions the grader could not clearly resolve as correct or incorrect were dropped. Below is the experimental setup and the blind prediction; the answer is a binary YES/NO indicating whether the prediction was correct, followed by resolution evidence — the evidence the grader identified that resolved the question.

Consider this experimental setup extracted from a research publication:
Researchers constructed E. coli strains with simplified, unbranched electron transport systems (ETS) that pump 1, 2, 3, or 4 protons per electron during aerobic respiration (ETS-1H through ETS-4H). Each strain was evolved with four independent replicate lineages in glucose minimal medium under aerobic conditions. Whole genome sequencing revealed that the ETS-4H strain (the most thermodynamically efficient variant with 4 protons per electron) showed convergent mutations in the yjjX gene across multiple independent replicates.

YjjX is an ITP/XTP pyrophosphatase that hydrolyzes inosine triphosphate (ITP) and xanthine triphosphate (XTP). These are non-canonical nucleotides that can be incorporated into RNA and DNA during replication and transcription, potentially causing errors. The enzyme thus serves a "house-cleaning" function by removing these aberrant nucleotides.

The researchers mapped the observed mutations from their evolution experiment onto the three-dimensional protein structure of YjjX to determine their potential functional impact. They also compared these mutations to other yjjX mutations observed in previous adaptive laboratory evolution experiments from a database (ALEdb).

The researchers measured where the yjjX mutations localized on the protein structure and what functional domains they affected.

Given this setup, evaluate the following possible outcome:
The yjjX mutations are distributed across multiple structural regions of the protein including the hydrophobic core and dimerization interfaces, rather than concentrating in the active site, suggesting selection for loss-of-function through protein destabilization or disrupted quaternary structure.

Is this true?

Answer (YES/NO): NO